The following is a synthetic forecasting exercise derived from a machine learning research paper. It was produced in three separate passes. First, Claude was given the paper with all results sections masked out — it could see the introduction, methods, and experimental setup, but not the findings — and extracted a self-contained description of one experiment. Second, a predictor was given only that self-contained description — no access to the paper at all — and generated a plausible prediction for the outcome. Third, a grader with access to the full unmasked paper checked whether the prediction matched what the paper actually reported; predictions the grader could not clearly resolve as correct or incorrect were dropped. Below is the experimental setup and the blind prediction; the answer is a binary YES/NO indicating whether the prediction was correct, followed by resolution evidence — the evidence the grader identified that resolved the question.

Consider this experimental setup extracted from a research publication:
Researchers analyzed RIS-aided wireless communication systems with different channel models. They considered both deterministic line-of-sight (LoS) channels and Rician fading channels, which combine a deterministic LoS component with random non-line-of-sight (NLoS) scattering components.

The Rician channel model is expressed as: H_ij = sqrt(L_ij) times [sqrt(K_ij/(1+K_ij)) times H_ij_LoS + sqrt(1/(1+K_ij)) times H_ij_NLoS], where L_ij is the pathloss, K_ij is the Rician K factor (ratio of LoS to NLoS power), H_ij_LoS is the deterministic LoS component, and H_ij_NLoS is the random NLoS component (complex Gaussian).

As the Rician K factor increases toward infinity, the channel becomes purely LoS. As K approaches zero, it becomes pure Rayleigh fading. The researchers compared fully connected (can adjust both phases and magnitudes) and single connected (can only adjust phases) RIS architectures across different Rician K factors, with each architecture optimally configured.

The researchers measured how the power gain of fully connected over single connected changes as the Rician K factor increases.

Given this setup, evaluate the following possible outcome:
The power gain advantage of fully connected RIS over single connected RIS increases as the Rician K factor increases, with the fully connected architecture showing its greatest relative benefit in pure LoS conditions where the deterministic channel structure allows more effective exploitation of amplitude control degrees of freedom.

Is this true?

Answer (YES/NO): NO